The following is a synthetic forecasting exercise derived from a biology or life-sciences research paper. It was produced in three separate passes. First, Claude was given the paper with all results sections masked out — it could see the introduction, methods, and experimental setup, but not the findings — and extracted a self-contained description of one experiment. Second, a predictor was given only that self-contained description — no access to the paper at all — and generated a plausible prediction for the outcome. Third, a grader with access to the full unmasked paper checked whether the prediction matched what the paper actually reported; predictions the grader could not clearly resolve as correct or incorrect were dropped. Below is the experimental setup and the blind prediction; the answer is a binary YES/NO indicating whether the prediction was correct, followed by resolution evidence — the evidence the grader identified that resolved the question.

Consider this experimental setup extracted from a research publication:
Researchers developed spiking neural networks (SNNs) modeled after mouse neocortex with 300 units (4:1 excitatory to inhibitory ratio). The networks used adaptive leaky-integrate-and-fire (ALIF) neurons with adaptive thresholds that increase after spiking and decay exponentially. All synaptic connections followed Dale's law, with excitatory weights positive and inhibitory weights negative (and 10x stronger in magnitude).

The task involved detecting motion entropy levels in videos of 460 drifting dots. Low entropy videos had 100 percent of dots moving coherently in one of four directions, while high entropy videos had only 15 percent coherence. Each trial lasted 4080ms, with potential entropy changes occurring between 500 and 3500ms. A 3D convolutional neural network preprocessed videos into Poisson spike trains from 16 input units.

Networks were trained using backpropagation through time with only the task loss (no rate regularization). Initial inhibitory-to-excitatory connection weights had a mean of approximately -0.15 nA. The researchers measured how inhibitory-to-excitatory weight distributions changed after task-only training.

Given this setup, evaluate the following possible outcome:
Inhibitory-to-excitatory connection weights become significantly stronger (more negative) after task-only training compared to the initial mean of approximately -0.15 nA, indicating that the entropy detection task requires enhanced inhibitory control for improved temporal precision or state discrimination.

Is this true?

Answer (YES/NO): YES